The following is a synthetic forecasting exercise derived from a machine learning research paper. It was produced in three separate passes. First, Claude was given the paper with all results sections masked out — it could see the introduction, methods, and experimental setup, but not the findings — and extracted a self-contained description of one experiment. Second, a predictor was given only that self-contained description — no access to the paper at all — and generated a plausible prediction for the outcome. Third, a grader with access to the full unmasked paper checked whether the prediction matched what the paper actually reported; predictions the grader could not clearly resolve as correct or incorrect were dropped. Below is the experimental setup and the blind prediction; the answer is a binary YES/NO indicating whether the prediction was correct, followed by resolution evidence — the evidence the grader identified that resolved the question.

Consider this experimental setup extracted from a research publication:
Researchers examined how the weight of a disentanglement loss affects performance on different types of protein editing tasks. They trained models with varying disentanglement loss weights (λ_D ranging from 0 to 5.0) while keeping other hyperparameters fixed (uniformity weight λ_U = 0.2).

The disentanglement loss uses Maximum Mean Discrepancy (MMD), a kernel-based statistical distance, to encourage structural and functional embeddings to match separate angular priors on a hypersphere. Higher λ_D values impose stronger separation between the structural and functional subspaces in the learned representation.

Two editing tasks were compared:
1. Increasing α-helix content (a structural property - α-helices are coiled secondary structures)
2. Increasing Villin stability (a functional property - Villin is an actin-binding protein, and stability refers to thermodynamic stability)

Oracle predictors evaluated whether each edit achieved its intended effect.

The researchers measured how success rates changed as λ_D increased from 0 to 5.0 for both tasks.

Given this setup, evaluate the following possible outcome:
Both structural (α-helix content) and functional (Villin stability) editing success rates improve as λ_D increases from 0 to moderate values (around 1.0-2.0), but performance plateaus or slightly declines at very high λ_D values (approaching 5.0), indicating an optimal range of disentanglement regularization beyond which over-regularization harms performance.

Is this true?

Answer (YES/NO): NO